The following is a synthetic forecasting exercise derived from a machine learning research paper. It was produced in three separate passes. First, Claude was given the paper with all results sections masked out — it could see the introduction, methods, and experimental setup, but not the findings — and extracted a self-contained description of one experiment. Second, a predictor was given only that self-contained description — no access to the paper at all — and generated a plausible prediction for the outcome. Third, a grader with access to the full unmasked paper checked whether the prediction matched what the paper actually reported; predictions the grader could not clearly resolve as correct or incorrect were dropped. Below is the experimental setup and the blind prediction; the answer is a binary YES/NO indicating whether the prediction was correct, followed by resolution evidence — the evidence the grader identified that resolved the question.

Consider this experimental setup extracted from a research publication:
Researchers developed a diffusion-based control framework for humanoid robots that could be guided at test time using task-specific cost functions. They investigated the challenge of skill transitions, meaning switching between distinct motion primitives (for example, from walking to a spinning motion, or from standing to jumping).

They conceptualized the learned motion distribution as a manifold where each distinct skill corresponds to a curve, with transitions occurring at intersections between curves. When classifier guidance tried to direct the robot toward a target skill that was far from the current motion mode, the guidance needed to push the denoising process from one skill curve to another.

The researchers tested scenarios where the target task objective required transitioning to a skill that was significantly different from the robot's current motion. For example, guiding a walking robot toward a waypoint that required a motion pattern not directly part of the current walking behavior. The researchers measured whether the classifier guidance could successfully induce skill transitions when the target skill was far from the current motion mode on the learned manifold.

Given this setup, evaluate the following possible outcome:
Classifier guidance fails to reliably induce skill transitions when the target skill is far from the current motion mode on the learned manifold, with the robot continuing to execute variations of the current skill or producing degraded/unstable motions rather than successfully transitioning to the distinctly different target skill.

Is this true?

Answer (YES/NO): YES